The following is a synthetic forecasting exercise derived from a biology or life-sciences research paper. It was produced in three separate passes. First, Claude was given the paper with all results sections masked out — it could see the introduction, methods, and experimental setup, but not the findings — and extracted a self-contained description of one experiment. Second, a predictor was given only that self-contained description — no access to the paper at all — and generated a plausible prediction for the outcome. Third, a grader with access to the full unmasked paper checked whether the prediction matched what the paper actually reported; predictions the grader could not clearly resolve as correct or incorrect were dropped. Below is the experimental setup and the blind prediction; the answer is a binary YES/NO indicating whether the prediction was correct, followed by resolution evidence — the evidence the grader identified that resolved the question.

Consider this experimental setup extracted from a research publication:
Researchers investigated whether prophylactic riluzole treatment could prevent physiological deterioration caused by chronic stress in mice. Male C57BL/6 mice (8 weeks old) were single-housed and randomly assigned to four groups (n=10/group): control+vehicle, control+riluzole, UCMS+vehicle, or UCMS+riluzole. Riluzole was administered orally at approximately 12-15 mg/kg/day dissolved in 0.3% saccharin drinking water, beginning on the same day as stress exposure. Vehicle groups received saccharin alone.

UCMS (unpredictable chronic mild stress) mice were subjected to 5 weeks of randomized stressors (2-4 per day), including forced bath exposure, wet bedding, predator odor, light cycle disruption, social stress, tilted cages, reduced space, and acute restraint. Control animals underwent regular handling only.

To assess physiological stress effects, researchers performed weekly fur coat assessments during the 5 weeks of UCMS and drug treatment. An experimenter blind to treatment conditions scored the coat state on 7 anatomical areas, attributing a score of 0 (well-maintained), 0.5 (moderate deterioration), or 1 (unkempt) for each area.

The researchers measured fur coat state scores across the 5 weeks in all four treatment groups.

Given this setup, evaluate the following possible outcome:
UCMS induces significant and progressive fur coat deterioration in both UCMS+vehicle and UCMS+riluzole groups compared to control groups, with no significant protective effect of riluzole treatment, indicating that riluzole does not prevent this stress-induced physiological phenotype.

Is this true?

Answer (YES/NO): YES